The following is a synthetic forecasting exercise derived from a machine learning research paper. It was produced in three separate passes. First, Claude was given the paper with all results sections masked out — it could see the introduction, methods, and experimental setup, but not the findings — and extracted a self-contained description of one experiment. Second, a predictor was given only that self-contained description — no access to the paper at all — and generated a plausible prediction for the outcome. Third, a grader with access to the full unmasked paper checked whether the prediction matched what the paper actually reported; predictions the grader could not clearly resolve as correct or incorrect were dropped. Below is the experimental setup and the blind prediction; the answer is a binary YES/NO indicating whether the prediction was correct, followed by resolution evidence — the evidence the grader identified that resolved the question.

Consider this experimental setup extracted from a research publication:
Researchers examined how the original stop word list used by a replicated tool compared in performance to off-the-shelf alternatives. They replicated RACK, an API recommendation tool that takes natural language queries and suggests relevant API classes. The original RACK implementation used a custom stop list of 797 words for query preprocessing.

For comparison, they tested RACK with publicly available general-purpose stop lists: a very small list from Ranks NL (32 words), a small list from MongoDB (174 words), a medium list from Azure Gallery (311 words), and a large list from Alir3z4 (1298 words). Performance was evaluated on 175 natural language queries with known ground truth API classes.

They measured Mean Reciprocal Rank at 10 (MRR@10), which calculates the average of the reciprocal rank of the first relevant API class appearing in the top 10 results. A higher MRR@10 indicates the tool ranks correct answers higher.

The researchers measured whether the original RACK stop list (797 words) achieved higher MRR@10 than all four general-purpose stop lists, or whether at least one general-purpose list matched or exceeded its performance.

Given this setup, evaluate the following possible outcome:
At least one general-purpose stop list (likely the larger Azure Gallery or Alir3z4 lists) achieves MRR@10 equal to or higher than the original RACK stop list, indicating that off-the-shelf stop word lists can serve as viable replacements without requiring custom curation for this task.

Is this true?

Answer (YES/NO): NO